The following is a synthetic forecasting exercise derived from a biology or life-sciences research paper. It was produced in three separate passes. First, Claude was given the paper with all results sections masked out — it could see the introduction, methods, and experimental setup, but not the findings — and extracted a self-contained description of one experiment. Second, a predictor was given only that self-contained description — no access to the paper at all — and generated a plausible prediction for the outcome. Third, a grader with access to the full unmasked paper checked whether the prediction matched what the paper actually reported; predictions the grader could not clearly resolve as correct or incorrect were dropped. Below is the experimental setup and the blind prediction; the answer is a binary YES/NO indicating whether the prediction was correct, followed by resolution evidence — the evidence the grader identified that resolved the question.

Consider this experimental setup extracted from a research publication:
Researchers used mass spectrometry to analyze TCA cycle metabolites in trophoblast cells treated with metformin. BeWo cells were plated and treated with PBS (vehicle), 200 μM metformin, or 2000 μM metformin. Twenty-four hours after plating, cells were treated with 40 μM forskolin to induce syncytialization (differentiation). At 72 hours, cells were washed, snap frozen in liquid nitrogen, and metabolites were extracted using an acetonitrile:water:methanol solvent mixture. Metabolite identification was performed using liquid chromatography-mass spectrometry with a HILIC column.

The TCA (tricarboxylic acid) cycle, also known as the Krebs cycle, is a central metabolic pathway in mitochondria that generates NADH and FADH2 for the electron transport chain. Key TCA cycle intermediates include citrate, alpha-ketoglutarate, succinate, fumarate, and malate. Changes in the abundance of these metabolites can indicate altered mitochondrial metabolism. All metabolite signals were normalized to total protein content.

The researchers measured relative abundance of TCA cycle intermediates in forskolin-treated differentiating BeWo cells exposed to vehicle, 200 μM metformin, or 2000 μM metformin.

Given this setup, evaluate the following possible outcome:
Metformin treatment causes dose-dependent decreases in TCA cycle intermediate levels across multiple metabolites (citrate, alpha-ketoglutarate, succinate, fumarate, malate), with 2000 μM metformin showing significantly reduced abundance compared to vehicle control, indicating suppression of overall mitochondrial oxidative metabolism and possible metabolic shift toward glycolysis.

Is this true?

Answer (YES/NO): NO